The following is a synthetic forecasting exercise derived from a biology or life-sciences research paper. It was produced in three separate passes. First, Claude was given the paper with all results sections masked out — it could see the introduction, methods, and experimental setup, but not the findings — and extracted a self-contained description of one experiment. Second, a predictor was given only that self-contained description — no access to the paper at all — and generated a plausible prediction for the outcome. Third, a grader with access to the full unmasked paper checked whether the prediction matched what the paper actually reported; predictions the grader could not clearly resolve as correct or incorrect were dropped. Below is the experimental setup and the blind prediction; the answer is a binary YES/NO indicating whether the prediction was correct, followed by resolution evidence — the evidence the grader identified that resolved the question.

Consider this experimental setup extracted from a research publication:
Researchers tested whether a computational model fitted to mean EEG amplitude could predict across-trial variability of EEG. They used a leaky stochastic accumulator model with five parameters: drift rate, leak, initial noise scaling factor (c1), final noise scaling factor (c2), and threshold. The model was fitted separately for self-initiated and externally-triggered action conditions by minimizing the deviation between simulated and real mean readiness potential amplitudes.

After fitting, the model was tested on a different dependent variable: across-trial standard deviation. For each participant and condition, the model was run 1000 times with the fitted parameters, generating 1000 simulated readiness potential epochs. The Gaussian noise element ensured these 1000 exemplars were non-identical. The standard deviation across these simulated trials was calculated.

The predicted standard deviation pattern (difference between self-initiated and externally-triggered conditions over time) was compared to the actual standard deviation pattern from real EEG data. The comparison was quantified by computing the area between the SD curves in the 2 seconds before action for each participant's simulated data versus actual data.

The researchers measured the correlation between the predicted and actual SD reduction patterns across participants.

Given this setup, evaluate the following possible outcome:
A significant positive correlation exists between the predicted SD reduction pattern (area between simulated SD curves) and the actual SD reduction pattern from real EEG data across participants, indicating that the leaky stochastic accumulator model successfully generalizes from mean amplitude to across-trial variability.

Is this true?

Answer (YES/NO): YES